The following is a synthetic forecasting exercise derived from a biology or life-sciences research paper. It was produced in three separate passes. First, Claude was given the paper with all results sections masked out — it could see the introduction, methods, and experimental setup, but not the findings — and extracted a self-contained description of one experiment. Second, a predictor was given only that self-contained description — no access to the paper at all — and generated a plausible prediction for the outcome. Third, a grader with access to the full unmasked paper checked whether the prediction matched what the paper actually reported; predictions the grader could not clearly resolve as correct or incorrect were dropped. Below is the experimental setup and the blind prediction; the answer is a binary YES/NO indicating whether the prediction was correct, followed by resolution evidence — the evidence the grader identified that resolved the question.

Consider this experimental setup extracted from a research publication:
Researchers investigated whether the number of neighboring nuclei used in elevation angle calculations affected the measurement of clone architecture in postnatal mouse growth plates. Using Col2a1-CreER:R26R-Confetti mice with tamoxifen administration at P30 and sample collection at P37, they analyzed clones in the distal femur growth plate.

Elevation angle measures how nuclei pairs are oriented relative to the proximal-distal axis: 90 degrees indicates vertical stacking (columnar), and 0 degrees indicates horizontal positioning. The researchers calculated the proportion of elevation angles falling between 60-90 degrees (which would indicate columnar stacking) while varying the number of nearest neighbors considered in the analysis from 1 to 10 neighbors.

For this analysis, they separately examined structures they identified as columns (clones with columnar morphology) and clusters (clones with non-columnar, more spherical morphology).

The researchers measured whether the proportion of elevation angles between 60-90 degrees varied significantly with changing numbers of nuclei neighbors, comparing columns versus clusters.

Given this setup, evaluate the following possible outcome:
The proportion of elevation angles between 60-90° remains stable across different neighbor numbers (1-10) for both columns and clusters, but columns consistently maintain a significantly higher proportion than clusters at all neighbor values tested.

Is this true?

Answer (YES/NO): NO